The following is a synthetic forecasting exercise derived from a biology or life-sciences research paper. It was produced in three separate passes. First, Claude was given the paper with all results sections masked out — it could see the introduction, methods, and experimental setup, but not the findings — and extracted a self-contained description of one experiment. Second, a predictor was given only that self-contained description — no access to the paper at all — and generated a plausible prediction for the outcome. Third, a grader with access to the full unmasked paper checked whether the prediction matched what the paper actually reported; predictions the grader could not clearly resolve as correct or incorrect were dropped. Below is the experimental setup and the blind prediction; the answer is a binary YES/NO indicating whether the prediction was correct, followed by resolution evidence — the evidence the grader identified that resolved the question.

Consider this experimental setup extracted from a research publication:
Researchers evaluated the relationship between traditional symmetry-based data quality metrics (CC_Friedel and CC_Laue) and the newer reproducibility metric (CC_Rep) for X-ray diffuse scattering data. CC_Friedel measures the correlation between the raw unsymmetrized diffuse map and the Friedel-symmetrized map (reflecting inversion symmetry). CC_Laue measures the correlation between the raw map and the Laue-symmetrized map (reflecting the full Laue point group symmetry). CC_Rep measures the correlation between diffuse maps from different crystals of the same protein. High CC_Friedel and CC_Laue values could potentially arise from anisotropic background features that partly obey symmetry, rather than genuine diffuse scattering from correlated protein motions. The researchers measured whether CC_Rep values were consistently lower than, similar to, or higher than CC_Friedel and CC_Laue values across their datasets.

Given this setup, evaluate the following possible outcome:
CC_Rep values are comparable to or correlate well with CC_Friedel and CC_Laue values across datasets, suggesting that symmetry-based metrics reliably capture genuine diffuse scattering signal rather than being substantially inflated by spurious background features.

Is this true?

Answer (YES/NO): NO